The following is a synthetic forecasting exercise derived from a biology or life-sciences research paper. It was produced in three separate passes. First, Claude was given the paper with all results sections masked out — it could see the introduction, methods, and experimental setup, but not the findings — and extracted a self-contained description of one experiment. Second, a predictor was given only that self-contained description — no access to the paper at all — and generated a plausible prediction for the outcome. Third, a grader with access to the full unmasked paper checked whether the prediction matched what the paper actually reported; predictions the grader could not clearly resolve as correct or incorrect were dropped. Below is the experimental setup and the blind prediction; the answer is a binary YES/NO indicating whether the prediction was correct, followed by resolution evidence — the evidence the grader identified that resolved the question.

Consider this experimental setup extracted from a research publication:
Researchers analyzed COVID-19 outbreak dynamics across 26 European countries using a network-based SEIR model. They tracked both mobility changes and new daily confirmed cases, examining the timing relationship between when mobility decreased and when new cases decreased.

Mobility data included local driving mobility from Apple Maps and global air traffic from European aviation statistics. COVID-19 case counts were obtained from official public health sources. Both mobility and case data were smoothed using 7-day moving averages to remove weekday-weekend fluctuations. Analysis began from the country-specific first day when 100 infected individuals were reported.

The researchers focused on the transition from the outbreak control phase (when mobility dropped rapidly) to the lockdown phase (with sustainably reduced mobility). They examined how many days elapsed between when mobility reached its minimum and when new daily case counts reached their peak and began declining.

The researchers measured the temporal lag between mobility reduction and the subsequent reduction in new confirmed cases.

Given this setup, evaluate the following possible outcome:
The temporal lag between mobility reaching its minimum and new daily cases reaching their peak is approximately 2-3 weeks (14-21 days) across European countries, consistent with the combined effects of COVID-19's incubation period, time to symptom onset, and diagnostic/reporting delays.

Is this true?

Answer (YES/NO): YES